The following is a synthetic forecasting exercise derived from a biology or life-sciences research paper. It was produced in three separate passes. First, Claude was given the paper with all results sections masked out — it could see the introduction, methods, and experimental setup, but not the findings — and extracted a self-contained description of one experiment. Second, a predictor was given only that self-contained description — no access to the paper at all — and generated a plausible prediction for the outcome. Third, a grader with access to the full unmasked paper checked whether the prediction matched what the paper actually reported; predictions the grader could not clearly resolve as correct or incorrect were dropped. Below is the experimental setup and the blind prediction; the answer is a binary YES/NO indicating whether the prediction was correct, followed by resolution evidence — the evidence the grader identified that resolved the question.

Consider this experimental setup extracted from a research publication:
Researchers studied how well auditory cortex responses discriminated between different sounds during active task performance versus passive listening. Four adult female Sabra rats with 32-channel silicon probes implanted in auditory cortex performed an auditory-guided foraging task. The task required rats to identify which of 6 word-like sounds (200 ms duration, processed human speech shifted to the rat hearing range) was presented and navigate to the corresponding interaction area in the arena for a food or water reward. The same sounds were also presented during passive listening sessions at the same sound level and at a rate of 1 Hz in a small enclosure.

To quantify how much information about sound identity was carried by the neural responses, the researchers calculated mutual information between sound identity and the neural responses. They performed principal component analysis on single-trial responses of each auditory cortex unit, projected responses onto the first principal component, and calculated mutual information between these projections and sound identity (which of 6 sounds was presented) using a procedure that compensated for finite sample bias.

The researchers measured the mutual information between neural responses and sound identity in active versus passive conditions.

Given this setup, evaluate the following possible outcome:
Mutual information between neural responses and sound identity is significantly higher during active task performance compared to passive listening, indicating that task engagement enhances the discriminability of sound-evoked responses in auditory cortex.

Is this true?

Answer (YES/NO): YES